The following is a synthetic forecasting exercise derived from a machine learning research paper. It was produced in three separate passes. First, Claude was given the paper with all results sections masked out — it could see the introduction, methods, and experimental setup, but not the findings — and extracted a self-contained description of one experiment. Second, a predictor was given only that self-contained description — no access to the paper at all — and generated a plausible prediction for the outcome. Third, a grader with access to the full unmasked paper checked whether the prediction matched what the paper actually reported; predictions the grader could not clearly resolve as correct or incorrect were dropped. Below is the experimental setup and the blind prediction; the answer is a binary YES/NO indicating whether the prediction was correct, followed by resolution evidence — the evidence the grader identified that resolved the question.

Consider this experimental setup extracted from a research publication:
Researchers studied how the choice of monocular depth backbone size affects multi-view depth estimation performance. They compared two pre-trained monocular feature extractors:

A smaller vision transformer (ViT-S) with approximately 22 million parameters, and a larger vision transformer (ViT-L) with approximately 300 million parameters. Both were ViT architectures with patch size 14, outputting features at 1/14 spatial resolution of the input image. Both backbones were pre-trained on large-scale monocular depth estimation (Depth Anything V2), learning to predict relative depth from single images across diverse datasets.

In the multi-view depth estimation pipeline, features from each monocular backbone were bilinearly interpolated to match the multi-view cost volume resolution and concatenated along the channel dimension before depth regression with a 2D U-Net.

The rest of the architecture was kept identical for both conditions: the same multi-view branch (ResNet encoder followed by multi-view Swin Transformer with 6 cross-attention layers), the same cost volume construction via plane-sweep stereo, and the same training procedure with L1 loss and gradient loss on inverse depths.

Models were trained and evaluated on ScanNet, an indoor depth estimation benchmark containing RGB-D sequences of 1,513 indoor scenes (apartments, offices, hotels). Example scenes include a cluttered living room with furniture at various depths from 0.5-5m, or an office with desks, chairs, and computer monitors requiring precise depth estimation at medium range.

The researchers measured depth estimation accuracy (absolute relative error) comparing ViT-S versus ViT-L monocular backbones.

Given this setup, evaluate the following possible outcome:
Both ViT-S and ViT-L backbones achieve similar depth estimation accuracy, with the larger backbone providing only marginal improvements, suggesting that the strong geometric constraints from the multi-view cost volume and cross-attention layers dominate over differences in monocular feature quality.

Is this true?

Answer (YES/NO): NO